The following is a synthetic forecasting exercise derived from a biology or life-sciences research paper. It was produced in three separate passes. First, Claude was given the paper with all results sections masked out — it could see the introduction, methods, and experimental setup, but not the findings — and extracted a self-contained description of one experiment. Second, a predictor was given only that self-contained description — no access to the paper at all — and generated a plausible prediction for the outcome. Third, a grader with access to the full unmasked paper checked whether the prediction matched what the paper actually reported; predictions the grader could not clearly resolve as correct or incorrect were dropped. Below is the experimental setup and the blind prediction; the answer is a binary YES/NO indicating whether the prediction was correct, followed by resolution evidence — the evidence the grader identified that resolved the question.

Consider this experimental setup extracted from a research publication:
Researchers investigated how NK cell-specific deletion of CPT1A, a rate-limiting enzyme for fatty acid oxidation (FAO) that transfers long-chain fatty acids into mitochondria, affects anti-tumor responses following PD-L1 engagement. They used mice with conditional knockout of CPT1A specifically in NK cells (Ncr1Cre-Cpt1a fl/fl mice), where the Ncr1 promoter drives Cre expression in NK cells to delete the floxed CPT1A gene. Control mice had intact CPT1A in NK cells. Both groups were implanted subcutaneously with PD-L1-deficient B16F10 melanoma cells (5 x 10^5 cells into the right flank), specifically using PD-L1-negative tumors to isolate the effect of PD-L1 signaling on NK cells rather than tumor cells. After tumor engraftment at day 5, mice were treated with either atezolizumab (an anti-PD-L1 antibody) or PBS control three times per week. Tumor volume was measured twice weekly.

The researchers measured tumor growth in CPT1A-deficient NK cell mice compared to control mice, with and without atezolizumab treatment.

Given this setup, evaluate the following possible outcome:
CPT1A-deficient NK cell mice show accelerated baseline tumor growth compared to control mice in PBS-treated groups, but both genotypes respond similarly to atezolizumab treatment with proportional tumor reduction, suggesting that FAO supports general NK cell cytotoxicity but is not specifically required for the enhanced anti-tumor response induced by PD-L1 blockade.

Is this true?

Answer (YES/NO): NO